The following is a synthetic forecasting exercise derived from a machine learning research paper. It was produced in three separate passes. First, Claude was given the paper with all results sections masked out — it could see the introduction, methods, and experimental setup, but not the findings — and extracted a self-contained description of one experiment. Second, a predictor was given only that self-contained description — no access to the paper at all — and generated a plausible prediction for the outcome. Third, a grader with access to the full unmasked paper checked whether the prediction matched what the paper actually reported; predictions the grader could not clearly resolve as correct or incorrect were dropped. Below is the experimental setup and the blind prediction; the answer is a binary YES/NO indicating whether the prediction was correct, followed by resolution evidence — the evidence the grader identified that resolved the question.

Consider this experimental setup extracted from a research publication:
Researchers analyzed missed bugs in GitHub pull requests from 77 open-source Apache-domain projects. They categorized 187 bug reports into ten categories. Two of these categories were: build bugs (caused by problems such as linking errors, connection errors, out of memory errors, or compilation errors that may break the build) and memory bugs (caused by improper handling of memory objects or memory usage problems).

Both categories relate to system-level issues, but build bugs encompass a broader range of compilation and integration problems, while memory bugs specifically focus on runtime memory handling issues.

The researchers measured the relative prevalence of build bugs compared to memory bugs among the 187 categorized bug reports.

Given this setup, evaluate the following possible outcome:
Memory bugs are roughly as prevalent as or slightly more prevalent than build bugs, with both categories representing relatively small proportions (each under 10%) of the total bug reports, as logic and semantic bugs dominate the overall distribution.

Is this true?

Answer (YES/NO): NO